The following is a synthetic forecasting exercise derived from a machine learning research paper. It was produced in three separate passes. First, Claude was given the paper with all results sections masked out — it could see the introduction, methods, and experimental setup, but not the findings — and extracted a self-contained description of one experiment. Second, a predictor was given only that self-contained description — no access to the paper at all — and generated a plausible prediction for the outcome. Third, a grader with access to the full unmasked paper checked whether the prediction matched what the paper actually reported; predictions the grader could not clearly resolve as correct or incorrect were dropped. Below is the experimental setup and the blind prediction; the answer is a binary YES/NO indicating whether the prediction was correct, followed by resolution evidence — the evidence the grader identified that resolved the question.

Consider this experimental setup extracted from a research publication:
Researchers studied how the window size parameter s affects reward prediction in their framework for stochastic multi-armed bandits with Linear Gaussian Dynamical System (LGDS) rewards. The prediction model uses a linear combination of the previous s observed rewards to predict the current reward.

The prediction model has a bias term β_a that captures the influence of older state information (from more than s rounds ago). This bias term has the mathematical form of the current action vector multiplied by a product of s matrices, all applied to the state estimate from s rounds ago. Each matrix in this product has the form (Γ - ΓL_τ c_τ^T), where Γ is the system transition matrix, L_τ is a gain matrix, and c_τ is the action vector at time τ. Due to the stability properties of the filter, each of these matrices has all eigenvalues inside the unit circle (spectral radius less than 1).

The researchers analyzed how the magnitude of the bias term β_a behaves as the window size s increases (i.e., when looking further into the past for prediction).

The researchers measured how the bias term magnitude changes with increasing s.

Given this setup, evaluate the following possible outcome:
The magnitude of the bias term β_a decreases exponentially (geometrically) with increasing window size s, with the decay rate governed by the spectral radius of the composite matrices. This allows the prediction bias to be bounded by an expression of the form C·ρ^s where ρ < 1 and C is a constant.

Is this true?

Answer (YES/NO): YES